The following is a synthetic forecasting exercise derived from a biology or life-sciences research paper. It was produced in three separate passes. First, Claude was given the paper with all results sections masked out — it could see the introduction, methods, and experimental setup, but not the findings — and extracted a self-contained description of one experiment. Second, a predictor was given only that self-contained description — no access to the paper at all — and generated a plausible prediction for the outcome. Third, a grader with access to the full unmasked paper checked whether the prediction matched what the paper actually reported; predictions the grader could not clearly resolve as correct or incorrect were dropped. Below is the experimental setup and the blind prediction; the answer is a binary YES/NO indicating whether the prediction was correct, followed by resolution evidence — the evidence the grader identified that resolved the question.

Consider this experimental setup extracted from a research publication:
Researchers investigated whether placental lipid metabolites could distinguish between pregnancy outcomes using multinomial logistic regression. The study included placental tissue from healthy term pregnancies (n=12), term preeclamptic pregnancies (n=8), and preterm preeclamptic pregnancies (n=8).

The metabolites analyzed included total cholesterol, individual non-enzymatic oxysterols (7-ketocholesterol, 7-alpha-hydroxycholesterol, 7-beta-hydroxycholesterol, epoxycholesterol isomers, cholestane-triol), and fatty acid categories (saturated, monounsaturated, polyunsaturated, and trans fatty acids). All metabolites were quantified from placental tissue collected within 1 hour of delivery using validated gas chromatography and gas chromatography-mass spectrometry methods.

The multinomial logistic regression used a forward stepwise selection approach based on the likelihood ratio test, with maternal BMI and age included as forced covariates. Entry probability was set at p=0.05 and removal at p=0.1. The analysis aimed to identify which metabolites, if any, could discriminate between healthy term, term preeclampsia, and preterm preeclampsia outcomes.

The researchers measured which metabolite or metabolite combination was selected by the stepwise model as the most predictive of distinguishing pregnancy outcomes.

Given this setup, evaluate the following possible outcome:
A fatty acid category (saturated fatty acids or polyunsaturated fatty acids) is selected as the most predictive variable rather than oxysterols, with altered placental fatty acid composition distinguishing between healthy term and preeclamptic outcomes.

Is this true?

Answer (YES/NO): NO